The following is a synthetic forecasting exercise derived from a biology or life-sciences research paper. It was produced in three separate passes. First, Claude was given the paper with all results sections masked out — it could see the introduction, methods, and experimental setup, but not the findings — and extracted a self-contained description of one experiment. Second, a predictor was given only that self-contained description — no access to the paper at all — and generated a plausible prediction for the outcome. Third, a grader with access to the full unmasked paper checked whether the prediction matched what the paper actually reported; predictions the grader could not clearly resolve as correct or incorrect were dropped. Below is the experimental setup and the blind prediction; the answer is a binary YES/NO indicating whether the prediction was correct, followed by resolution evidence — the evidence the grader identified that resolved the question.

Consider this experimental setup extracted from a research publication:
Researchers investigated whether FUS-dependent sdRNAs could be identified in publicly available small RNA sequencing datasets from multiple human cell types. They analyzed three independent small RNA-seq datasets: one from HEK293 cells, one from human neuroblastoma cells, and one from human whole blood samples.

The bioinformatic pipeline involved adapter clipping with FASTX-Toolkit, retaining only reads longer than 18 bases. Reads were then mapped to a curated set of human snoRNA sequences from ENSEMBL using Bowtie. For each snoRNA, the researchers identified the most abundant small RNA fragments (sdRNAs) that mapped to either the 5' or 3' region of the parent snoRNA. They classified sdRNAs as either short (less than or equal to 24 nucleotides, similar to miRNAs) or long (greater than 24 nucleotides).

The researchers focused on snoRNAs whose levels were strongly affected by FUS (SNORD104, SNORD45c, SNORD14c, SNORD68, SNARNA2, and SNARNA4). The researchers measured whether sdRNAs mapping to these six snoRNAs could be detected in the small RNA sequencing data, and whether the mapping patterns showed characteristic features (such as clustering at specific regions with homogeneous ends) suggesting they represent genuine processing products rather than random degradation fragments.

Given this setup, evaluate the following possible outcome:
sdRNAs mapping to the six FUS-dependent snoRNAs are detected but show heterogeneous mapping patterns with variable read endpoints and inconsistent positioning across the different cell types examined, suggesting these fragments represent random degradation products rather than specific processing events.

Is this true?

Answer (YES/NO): NO